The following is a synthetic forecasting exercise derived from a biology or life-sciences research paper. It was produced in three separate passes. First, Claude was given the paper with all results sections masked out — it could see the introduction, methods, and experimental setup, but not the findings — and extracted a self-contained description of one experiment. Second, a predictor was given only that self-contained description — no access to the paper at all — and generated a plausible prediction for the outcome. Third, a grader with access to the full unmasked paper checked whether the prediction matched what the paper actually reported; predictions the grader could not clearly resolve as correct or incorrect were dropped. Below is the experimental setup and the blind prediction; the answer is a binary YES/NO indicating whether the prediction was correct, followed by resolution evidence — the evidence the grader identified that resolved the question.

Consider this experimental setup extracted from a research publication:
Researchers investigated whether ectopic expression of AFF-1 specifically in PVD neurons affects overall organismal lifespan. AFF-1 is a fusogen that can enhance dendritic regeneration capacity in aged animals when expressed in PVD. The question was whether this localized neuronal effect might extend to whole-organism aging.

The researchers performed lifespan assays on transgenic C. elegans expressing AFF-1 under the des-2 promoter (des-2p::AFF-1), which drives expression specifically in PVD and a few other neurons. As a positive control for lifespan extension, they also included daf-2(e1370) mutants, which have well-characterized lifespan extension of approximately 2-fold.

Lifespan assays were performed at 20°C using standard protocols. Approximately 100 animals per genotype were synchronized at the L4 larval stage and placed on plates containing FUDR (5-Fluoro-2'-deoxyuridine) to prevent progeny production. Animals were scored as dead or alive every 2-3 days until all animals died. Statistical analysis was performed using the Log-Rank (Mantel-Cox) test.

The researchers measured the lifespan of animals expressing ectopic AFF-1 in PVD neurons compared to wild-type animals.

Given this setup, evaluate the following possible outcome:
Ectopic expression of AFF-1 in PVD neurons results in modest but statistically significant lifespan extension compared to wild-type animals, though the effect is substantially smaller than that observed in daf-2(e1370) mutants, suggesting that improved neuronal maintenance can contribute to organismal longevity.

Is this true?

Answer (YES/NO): NO